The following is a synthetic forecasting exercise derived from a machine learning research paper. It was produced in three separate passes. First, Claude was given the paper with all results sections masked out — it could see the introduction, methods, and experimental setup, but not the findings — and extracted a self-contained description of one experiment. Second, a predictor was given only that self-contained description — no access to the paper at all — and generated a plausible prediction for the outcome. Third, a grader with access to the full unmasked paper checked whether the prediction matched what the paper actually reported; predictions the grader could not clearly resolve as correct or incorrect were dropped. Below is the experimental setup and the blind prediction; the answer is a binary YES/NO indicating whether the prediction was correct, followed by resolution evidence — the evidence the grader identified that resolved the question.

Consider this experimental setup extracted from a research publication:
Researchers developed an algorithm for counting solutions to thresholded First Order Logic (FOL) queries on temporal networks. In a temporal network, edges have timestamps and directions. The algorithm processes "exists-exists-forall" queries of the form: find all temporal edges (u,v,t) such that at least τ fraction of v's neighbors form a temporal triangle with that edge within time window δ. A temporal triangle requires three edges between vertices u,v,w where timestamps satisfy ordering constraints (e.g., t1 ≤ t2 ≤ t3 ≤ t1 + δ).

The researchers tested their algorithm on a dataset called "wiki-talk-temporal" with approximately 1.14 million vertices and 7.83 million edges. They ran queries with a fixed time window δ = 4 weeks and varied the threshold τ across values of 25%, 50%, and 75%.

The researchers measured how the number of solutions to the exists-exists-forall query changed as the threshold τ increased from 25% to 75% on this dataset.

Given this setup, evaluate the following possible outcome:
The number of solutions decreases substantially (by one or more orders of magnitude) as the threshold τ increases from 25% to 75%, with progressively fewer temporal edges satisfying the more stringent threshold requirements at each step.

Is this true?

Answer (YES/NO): YES